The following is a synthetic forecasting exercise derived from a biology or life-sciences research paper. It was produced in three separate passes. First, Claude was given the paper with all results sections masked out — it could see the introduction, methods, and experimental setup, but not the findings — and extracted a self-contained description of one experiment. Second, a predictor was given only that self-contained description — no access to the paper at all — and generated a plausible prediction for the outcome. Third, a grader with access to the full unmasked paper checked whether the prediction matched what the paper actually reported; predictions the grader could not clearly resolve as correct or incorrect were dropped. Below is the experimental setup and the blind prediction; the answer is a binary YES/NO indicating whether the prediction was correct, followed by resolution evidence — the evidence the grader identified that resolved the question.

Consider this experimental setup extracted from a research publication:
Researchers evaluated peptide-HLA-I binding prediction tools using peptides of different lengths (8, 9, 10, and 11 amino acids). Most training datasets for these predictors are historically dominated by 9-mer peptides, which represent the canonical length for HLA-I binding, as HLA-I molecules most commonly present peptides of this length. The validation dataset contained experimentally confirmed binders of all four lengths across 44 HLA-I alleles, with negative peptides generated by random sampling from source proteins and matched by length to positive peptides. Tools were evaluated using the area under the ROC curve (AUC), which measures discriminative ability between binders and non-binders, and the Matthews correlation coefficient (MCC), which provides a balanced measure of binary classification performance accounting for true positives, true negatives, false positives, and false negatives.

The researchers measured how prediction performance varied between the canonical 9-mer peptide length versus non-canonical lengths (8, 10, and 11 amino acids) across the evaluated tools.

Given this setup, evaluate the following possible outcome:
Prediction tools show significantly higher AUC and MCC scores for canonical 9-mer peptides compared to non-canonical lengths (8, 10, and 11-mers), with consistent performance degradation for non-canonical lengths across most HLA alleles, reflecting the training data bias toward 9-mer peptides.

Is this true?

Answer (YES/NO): YES